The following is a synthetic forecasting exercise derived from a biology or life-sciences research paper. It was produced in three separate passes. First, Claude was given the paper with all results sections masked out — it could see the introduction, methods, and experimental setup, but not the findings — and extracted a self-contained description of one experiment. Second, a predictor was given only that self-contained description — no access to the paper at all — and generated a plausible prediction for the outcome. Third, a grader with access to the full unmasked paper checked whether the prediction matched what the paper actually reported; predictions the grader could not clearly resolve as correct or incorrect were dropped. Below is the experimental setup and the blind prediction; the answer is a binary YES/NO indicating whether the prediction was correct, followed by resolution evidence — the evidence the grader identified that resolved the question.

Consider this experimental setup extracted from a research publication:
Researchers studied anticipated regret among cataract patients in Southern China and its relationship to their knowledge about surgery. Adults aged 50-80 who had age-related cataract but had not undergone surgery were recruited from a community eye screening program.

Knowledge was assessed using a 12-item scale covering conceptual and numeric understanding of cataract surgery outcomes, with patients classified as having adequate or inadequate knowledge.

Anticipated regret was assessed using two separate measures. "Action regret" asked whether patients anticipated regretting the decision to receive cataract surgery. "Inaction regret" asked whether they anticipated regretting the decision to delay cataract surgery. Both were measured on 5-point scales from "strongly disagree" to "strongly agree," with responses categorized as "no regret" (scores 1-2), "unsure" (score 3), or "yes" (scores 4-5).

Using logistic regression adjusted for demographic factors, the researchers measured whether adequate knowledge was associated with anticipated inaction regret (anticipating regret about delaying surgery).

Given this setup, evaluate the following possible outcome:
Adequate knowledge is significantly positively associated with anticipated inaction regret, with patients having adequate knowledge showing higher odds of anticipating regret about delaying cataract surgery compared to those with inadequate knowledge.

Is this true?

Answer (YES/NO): NO